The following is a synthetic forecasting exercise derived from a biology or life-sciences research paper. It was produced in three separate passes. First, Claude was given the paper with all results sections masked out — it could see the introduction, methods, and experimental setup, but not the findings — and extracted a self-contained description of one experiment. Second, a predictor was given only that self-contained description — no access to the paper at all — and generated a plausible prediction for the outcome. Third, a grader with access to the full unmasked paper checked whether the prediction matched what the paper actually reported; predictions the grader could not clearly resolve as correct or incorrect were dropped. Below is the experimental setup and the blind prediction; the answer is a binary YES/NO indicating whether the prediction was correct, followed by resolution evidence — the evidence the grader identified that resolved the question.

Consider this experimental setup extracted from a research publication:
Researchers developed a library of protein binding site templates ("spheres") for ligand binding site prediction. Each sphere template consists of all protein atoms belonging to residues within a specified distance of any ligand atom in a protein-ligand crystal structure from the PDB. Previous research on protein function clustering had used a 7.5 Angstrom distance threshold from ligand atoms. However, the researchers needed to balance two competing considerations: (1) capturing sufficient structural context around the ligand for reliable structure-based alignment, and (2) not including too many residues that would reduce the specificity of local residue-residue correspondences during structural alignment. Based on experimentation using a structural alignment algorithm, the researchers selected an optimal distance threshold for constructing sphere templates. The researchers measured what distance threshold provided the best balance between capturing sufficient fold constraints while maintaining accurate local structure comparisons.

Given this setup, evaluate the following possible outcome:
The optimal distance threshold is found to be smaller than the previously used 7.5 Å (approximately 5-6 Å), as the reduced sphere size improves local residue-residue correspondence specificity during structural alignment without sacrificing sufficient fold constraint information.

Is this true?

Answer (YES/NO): NO